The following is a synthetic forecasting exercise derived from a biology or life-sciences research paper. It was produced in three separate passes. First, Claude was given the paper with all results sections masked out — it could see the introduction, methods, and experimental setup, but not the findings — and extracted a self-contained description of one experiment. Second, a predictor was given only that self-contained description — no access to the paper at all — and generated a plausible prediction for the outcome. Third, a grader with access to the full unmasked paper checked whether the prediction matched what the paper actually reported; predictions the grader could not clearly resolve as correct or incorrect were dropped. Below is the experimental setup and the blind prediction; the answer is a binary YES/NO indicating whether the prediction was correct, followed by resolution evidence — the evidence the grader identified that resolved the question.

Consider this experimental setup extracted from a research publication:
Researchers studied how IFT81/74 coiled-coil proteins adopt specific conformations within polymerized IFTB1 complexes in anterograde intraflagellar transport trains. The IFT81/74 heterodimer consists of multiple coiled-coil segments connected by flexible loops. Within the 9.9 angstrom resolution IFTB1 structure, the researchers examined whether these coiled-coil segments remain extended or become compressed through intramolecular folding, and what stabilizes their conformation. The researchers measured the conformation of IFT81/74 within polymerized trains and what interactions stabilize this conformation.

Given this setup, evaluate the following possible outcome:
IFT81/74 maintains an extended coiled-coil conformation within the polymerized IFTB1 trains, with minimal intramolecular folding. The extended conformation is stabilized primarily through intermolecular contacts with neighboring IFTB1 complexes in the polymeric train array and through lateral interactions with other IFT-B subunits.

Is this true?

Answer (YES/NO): NO